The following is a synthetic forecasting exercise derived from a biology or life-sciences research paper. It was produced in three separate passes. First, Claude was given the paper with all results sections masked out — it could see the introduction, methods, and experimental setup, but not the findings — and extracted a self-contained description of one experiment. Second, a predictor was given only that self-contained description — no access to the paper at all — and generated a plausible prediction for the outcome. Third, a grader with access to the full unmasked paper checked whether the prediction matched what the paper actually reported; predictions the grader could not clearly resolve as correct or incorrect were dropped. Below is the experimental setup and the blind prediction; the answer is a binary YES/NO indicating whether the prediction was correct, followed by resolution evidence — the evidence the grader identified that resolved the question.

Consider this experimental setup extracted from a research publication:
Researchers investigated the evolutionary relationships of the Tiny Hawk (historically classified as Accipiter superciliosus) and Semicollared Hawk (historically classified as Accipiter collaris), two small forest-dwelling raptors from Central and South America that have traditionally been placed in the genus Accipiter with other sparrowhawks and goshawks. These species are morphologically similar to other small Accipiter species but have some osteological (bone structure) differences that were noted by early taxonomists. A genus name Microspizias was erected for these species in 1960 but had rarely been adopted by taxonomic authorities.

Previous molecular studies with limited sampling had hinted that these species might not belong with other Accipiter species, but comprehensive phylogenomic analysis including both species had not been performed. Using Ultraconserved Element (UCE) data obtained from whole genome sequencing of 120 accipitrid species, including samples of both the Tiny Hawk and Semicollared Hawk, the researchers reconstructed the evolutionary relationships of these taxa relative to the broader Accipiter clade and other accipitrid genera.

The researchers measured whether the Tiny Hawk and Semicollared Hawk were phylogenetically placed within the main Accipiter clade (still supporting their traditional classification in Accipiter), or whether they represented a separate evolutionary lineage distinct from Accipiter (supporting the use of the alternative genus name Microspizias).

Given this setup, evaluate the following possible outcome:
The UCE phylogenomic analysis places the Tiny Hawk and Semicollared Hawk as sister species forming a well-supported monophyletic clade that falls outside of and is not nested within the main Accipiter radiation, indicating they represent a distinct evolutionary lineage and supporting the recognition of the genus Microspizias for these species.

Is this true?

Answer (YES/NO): YES